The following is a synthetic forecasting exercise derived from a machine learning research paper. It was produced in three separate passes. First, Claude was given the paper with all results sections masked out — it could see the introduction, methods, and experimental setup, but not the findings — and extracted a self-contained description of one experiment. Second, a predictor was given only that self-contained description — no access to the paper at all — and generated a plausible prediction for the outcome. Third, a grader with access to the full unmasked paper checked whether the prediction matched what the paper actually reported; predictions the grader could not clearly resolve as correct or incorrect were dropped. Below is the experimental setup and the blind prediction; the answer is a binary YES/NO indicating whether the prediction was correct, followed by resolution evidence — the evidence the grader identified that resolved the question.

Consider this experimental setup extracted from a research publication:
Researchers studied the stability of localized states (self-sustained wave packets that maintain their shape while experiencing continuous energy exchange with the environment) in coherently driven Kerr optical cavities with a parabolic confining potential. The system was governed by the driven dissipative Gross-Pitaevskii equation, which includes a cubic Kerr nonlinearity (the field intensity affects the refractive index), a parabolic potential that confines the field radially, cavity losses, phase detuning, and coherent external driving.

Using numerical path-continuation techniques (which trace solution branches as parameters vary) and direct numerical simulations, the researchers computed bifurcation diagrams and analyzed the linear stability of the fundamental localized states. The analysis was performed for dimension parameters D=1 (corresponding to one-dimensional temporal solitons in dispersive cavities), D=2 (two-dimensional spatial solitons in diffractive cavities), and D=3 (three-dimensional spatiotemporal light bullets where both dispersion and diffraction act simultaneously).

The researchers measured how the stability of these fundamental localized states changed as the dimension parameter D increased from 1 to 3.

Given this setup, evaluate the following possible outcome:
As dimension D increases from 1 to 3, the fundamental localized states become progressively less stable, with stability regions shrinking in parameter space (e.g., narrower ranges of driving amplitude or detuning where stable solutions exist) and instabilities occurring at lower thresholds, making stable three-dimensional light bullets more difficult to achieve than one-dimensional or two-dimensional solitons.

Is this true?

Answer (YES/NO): YES